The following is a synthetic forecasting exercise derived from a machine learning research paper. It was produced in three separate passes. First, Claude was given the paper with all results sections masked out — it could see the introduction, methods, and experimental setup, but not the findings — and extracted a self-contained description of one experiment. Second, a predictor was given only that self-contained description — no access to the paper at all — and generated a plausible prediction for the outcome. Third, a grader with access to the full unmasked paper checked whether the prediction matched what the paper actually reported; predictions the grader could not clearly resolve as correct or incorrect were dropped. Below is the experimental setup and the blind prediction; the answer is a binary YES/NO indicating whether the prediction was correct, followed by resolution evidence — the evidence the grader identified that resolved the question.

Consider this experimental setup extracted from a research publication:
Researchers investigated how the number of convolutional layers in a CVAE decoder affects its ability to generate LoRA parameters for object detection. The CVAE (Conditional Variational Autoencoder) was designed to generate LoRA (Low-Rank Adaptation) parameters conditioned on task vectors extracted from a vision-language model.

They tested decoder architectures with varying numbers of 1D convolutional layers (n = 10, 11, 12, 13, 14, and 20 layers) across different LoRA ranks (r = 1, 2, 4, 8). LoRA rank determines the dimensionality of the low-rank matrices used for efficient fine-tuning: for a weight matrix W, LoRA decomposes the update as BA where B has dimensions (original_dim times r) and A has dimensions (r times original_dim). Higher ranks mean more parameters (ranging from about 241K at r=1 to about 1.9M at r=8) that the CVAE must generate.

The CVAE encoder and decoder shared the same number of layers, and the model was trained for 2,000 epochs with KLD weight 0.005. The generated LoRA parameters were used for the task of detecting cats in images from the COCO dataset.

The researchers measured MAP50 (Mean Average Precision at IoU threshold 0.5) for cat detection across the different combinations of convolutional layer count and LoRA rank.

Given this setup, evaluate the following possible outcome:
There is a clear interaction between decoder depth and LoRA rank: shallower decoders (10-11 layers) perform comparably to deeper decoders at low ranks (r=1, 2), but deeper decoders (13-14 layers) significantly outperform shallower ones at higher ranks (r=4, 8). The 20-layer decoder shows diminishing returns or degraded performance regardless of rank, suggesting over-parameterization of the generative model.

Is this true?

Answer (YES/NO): NO